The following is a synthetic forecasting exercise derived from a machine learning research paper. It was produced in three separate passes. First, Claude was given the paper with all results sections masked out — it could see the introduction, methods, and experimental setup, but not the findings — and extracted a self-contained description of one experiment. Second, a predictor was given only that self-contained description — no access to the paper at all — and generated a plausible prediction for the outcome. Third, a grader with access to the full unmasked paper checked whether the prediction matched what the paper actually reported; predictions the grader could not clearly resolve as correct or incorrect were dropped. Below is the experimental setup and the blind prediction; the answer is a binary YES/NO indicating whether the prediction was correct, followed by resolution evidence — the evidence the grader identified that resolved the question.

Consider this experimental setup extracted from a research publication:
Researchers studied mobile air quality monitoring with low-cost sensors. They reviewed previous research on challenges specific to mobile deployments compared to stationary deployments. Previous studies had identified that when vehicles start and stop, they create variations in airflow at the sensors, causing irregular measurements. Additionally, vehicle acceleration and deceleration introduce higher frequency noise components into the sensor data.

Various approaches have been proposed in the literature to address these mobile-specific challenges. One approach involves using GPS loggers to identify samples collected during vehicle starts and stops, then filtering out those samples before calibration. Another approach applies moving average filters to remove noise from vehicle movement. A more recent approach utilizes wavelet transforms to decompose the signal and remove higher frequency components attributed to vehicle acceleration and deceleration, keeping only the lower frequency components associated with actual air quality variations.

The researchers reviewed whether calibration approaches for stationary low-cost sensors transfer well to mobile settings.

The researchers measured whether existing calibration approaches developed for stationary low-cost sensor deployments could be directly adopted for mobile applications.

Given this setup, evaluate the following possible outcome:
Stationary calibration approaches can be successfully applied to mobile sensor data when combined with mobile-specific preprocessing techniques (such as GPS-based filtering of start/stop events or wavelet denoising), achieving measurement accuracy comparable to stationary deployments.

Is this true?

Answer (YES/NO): NO